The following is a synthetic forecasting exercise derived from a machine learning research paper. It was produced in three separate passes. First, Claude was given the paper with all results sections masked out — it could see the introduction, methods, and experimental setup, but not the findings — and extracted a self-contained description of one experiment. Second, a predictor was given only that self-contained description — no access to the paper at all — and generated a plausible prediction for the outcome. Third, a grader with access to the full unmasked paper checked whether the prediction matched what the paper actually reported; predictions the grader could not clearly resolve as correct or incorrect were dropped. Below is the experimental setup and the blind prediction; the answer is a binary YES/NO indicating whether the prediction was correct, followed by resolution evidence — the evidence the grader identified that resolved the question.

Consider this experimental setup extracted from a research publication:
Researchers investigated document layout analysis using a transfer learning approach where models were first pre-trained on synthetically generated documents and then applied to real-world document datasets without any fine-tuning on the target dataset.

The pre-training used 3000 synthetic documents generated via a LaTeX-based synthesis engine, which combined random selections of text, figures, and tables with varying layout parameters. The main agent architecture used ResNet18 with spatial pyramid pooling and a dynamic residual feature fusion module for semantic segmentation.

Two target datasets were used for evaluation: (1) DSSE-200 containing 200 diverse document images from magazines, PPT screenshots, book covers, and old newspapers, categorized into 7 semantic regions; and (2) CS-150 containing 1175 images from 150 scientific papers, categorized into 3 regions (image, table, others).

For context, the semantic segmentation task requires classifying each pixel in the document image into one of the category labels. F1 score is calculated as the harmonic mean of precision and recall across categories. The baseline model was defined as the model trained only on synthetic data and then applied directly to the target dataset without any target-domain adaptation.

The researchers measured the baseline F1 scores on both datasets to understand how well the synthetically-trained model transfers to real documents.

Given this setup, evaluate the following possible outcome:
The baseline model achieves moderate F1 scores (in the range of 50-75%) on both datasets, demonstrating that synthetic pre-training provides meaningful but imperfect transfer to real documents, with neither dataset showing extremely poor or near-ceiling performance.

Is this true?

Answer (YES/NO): NO